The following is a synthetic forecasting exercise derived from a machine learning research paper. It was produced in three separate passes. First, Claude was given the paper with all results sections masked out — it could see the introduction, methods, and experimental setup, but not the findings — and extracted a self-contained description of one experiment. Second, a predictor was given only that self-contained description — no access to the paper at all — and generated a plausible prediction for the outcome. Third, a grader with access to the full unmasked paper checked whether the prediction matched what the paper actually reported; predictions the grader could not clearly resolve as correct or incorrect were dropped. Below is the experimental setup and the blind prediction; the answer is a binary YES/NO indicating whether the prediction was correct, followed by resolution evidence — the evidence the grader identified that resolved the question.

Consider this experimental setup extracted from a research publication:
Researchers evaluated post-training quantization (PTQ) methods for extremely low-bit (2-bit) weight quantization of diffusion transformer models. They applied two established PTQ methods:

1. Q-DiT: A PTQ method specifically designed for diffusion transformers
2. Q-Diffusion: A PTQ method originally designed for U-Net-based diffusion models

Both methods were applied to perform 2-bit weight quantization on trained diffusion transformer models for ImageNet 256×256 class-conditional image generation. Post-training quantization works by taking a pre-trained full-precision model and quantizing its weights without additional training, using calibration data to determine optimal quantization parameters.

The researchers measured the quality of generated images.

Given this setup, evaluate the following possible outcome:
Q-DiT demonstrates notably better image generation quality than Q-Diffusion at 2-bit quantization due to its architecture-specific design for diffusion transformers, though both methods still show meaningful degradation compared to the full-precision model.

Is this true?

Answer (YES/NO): NO